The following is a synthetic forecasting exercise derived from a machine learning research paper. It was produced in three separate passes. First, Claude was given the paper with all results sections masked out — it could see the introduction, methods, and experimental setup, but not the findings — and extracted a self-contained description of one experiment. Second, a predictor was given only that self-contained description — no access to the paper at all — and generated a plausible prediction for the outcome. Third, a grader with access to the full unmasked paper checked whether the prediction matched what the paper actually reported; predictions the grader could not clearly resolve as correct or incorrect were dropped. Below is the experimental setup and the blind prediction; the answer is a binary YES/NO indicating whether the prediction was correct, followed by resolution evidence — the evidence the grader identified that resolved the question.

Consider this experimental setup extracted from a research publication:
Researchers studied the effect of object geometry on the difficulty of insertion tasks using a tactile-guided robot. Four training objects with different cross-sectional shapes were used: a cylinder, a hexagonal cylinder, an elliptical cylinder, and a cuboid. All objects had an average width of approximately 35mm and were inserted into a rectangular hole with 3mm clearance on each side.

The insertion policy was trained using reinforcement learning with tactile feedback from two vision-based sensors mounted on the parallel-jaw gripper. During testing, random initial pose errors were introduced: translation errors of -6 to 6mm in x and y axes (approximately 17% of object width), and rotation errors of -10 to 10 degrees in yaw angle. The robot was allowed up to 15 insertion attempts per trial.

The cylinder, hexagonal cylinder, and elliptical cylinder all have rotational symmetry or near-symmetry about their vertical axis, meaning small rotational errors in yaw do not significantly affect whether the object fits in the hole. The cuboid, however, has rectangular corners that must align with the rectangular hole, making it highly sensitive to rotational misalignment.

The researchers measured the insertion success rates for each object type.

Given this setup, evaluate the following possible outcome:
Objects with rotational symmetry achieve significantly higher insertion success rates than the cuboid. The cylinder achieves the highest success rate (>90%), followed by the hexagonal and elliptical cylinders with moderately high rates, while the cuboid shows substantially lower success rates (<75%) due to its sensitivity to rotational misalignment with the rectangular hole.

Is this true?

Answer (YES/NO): NO